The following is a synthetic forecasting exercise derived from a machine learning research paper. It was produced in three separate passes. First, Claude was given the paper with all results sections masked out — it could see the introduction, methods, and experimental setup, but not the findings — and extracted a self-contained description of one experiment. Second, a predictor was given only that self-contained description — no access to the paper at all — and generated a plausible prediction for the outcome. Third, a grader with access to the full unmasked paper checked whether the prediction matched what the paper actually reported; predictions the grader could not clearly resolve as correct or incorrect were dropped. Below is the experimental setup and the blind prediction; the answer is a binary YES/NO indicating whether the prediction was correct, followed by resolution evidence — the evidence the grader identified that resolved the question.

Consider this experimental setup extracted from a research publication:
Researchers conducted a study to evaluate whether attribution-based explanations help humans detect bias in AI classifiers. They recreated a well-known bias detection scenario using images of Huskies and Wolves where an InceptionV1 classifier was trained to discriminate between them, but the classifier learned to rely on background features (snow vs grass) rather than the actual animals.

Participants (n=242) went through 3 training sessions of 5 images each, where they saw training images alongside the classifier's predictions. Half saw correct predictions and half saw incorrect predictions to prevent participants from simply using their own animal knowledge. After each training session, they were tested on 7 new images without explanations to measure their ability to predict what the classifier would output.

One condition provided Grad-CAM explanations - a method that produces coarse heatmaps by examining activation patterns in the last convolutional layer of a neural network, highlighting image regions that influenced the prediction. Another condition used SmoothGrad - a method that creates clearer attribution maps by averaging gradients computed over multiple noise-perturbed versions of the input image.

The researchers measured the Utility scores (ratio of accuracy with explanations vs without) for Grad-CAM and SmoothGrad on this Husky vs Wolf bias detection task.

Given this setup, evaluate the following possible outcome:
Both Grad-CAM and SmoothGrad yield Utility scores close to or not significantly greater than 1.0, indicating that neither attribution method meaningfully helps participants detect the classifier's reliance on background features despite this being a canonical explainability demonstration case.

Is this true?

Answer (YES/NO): NO